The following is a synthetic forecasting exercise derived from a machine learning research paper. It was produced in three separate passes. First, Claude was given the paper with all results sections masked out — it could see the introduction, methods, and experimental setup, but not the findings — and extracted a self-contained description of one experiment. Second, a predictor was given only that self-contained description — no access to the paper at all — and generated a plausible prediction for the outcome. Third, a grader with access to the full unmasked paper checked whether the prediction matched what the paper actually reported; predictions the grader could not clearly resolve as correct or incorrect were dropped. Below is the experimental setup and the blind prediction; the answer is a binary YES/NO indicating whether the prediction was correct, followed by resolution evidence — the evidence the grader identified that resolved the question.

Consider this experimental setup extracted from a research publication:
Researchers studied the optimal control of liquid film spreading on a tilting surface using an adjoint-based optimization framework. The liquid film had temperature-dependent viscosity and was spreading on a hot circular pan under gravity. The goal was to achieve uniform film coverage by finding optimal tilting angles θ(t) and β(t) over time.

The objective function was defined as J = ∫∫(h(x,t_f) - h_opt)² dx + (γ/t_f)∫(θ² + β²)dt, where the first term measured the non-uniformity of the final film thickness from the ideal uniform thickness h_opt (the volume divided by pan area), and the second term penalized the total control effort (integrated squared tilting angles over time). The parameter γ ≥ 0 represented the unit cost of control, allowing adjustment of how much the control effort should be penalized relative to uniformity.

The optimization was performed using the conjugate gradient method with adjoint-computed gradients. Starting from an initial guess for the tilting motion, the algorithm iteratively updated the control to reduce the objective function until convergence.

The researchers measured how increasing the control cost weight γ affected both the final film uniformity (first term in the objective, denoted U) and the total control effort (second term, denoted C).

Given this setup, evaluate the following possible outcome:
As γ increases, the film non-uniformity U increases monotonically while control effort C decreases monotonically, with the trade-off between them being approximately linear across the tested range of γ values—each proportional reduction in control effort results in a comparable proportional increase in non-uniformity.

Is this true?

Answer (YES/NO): NO